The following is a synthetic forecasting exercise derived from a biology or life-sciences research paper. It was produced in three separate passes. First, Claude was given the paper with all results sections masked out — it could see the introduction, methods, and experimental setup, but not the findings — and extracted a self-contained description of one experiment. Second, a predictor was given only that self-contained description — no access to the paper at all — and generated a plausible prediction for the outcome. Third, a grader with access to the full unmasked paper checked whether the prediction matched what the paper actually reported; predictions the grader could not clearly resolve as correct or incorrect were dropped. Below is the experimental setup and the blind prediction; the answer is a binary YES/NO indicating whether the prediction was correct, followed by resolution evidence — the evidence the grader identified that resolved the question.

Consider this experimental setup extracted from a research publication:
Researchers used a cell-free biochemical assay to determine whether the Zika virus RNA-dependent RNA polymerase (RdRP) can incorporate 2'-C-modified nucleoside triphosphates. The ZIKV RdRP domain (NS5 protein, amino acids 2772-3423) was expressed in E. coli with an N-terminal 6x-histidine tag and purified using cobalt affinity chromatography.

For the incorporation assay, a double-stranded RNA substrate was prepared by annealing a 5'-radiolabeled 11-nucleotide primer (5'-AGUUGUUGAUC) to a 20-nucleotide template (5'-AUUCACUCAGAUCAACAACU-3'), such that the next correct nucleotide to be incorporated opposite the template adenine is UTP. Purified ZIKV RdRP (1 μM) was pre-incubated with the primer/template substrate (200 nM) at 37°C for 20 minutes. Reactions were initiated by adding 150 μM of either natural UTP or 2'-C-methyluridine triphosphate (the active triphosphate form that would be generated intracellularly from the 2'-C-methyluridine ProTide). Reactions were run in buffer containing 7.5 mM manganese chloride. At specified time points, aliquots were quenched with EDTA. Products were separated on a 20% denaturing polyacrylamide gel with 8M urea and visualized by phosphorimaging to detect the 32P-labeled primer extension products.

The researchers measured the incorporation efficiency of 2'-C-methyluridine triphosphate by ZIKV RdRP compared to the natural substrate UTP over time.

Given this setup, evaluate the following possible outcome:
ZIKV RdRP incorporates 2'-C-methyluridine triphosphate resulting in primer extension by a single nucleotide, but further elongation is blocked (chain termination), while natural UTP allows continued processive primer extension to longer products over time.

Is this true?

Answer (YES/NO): YES